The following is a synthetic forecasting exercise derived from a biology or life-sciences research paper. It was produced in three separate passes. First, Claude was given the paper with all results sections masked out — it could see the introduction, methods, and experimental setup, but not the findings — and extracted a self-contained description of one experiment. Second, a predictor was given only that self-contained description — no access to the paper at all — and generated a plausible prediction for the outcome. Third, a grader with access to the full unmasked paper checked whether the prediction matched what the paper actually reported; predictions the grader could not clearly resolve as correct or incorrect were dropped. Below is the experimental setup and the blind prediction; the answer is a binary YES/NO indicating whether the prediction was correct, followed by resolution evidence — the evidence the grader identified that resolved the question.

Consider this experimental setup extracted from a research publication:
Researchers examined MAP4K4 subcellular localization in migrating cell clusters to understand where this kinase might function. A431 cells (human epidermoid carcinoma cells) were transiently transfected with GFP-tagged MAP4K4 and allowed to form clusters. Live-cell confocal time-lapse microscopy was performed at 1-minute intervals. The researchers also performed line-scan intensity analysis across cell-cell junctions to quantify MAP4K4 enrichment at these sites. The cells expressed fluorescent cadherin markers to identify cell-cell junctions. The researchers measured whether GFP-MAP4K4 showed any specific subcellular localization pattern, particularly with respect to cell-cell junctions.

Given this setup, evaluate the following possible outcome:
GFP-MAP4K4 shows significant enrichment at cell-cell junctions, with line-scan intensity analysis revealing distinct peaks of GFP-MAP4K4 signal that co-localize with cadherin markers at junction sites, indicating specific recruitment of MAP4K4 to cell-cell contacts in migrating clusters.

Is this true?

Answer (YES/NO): YES